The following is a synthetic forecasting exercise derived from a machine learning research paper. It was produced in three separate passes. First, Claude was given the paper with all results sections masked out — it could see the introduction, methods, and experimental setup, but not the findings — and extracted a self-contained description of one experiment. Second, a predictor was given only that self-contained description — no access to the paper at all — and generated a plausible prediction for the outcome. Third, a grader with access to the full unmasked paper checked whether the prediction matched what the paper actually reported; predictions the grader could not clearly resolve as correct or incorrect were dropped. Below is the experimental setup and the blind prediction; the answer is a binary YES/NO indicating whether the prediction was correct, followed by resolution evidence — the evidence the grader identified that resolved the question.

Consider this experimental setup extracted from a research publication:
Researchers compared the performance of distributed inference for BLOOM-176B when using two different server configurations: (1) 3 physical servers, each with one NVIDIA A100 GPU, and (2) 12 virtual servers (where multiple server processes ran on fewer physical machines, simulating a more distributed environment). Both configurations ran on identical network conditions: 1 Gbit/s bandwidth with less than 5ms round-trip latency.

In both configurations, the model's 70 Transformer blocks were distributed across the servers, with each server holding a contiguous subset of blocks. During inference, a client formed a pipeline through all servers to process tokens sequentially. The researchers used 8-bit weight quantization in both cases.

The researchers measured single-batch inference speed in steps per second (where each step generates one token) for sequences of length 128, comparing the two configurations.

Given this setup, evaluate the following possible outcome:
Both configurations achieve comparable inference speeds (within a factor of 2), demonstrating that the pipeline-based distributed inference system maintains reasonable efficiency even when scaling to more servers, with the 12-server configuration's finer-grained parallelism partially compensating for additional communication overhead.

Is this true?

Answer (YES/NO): NO